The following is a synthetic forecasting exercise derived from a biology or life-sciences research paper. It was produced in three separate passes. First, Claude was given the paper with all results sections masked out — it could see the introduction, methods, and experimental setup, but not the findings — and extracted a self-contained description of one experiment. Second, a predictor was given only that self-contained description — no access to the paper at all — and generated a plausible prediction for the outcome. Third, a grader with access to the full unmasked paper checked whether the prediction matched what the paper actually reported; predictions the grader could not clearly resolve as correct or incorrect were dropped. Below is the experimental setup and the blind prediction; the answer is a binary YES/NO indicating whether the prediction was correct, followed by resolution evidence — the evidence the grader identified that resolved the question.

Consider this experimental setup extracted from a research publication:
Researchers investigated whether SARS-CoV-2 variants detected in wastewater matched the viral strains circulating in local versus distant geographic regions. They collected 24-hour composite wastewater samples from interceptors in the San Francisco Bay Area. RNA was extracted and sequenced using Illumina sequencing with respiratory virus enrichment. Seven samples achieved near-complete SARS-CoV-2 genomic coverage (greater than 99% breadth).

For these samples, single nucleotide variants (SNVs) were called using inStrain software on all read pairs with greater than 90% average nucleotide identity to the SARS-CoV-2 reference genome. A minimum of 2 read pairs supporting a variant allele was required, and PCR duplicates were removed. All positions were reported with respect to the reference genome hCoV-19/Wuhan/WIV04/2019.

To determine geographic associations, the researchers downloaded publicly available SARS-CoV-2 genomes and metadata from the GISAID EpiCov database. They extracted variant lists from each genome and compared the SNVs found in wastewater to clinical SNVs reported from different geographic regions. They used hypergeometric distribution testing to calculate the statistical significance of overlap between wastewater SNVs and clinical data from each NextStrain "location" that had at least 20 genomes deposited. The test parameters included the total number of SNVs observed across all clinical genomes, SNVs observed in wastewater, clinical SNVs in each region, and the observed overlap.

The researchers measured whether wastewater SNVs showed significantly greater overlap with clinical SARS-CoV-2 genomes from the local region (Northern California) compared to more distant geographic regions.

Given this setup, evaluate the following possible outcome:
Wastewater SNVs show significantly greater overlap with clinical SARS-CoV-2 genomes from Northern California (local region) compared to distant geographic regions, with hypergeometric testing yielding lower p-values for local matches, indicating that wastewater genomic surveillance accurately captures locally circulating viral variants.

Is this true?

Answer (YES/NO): YES